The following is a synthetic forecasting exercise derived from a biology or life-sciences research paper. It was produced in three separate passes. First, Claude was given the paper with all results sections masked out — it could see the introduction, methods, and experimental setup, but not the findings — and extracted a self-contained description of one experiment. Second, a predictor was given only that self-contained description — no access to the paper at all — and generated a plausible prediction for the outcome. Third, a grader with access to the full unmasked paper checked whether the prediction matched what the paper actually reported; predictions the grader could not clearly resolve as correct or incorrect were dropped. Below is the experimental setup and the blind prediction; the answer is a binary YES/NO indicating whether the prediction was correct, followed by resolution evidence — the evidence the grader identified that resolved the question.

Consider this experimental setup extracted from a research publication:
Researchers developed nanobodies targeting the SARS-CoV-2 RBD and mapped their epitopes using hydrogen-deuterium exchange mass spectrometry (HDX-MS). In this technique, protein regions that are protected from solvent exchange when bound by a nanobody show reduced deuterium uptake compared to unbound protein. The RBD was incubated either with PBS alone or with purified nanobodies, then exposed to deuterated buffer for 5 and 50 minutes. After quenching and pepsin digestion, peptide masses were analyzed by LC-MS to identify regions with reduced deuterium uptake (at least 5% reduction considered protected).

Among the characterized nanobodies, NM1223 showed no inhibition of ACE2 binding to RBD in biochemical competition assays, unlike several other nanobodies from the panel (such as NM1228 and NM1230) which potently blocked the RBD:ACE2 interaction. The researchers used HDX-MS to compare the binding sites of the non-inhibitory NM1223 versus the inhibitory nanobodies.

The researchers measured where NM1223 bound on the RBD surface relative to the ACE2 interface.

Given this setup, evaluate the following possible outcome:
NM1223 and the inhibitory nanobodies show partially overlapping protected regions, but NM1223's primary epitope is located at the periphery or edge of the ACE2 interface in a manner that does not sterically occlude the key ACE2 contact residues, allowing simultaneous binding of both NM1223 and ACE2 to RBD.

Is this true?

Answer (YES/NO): NO